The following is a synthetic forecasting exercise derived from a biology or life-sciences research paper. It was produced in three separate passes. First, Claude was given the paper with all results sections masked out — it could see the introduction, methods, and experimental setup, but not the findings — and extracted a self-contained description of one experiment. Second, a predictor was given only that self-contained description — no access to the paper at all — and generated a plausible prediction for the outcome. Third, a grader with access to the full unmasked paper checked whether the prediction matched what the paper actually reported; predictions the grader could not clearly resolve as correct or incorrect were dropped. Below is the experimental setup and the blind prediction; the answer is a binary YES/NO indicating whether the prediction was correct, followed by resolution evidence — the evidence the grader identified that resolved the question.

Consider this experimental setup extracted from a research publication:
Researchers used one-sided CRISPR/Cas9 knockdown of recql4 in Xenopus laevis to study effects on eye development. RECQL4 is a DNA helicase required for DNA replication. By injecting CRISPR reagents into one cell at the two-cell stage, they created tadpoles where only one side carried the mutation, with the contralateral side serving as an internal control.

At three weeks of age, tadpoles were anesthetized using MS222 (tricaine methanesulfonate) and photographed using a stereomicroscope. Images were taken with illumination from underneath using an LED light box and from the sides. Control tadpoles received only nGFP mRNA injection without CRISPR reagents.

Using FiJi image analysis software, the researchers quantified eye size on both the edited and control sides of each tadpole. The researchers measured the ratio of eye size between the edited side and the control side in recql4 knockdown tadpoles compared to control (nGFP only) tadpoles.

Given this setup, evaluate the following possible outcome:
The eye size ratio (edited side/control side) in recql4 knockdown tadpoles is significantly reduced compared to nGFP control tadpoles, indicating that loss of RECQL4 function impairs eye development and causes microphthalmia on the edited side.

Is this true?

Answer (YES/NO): YES